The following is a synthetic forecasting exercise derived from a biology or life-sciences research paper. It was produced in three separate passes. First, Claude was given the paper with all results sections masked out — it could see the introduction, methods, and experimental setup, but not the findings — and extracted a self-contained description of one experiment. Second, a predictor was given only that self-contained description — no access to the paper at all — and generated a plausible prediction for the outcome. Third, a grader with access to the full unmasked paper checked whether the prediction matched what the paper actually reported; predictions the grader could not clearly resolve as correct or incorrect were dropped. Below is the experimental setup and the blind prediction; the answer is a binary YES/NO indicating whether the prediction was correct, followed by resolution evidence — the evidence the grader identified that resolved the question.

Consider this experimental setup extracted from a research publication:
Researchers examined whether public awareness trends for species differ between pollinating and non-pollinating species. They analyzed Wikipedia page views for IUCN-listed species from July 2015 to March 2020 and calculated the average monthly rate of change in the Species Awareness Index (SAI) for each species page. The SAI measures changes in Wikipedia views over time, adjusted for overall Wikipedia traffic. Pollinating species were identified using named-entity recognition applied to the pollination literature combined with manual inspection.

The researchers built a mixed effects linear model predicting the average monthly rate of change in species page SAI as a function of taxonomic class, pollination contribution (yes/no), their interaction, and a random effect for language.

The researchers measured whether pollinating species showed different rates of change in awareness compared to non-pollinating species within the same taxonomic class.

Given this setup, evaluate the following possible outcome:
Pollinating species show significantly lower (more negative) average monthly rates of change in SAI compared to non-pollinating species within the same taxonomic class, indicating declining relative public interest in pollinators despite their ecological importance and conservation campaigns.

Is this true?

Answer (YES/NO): NO